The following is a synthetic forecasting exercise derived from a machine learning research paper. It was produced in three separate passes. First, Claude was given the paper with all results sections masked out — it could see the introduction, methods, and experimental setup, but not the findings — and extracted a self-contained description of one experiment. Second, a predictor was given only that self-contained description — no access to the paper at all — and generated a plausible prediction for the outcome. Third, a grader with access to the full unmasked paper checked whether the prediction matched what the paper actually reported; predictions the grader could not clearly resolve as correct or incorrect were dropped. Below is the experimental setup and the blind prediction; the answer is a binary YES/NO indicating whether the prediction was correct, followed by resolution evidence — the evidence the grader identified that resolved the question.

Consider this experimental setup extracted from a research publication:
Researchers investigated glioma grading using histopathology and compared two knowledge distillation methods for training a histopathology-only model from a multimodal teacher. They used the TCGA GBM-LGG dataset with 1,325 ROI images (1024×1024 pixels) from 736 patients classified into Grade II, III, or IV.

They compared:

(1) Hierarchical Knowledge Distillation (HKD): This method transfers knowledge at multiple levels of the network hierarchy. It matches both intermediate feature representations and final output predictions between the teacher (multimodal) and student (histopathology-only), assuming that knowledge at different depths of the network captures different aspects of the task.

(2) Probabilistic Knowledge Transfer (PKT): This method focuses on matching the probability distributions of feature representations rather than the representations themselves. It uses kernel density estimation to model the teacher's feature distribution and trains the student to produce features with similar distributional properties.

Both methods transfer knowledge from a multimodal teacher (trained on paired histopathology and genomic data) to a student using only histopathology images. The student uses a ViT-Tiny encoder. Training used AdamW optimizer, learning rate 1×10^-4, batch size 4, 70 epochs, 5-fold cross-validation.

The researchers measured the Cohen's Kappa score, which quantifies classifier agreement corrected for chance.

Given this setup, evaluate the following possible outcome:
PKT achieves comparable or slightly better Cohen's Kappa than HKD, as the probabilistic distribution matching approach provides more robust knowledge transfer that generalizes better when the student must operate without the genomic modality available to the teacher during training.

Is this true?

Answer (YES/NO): NO